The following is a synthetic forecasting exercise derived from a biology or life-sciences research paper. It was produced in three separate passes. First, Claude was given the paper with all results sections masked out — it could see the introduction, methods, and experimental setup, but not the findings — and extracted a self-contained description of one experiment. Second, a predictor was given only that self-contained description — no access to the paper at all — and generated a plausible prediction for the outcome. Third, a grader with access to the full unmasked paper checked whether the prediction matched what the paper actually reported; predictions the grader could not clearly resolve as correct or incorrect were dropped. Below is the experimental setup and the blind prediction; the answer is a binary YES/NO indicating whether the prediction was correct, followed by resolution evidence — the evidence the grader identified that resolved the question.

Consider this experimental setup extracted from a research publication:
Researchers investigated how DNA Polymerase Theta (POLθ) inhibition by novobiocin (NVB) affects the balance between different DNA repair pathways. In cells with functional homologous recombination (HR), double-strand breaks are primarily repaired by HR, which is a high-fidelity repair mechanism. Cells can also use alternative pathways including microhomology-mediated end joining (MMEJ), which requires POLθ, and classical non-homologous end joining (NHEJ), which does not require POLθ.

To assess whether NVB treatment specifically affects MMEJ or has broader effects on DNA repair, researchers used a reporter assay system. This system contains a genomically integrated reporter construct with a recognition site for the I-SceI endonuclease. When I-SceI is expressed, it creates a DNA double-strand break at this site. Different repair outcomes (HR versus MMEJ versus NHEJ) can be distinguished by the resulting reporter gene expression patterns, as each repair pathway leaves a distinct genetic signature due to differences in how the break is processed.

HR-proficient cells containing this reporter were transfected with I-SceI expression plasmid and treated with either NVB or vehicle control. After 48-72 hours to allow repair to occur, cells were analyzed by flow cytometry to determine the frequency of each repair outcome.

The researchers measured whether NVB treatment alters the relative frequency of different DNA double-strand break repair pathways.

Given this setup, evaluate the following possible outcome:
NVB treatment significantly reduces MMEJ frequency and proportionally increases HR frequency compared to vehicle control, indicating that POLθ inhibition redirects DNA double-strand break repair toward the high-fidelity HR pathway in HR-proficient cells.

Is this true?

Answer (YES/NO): NO